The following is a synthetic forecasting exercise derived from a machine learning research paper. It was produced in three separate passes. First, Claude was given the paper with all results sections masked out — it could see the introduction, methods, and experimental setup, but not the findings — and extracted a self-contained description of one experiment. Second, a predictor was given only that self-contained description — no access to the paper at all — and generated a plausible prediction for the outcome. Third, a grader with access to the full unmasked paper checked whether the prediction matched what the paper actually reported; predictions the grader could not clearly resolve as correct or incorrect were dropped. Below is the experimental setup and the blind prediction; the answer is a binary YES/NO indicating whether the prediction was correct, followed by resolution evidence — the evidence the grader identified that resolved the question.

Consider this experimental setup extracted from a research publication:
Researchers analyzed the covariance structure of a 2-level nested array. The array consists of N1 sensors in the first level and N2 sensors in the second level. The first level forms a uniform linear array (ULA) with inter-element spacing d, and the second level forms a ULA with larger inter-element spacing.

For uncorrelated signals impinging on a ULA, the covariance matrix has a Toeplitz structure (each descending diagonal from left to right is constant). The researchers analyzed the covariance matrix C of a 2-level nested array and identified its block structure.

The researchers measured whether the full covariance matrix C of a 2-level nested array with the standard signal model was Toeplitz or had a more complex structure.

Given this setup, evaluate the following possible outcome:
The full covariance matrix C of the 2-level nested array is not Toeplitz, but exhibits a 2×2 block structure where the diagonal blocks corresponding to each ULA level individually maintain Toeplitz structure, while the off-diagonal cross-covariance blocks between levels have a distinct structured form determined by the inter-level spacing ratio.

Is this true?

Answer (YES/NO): NO